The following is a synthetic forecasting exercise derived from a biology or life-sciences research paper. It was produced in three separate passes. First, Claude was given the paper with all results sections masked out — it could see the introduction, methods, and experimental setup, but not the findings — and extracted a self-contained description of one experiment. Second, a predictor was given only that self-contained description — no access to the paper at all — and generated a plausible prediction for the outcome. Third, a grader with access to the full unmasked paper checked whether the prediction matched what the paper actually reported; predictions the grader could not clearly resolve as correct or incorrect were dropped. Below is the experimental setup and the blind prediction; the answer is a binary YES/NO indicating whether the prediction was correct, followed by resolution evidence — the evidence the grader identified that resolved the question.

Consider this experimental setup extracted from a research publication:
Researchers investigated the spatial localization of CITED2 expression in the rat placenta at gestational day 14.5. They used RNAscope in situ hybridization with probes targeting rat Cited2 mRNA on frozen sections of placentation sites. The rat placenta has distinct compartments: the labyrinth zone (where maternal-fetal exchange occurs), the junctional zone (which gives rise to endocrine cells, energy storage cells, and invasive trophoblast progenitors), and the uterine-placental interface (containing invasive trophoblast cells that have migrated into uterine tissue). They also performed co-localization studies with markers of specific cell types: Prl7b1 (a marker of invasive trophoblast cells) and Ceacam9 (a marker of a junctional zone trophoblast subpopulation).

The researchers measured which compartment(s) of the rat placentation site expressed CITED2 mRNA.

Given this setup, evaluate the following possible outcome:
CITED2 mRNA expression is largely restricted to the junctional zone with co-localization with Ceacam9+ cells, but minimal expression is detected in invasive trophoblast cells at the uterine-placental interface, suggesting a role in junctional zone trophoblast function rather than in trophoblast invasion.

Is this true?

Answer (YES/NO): NO